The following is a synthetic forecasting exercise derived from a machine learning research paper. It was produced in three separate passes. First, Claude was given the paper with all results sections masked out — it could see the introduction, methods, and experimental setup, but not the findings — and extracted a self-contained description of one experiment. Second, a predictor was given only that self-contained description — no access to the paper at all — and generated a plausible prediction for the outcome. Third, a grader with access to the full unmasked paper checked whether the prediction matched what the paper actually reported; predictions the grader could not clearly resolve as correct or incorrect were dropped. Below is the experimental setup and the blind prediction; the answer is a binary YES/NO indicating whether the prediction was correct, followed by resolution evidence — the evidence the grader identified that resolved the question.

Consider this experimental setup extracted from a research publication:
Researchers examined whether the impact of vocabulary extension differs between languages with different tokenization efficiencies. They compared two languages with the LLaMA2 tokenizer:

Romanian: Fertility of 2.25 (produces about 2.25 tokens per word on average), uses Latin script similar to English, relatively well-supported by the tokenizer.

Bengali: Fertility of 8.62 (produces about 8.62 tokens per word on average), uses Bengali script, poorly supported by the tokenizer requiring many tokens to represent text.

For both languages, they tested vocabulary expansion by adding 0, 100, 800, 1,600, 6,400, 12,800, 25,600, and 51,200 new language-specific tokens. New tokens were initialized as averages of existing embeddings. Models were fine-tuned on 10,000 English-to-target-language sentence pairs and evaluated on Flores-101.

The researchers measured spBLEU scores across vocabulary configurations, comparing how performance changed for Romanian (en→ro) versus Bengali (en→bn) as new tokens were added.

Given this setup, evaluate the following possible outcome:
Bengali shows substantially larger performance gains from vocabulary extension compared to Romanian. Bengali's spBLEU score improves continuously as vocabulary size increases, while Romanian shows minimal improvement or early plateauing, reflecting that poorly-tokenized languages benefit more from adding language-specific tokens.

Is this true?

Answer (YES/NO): NO